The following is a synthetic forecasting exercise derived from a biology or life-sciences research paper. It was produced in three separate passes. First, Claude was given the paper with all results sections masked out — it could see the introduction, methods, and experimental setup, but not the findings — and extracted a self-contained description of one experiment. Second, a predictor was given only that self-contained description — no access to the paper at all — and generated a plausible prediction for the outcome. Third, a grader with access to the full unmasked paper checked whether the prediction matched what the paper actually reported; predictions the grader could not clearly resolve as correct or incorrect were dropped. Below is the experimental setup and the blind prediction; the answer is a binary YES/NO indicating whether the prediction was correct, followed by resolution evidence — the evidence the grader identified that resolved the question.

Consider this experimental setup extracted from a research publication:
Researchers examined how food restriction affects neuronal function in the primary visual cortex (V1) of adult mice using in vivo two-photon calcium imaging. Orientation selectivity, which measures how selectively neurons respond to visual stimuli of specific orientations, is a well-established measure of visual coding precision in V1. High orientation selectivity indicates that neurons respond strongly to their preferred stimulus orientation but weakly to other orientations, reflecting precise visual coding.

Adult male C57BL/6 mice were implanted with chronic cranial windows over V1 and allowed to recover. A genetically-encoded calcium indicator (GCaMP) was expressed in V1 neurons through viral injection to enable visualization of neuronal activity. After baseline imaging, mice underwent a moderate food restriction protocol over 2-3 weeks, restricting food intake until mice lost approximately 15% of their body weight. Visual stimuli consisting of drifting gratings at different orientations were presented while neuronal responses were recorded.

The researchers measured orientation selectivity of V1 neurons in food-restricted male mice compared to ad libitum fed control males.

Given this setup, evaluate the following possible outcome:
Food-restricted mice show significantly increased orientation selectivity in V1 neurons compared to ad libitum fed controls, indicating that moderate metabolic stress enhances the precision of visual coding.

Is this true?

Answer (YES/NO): NO